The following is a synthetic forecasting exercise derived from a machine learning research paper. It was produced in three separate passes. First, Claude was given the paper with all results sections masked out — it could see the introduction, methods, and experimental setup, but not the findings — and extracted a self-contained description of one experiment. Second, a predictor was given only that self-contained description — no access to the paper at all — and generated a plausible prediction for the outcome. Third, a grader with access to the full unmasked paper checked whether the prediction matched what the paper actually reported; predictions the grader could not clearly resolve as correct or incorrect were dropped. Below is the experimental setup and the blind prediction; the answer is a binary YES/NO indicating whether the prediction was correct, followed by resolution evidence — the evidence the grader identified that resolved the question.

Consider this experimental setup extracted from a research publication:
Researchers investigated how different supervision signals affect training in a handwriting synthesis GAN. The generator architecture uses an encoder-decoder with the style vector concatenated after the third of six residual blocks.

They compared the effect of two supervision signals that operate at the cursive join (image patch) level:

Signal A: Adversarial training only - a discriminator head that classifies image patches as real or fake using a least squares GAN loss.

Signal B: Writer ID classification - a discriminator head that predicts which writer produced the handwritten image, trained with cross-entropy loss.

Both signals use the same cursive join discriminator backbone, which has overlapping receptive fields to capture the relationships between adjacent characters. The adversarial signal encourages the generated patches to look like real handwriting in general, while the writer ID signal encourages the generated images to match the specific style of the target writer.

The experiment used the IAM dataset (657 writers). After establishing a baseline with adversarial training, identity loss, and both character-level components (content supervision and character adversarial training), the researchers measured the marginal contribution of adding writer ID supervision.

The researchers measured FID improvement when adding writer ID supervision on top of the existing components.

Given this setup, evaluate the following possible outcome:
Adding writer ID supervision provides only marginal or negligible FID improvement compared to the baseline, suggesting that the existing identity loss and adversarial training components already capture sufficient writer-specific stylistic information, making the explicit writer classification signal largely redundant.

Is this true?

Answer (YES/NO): NO